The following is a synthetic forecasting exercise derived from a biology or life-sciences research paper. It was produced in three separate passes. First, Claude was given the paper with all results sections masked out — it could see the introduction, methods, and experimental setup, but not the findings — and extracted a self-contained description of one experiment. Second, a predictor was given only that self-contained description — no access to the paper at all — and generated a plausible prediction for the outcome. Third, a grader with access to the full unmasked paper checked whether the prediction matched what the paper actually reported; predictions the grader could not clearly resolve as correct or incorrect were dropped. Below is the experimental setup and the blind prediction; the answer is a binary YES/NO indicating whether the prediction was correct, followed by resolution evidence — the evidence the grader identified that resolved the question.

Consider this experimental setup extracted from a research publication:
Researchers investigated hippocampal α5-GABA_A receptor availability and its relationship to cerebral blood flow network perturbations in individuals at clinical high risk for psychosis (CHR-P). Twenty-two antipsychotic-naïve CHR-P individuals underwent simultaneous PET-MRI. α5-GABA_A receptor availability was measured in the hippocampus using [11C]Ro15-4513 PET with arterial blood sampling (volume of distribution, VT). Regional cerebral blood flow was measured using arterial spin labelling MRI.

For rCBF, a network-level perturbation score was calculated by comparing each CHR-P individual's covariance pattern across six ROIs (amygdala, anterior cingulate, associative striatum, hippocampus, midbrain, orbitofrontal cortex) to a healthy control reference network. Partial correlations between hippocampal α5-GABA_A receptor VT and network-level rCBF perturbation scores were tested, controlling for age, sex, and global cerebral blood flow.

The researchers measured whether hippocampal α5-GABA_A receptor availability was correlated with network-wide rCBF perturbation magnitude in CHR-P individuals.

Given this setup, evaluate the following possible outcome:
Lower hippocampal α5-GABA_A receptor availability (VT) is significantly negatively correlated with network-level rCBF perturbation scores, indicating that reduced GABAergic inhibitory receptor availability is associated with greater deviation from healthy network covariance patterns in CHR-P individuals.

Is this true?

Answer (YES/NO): NO